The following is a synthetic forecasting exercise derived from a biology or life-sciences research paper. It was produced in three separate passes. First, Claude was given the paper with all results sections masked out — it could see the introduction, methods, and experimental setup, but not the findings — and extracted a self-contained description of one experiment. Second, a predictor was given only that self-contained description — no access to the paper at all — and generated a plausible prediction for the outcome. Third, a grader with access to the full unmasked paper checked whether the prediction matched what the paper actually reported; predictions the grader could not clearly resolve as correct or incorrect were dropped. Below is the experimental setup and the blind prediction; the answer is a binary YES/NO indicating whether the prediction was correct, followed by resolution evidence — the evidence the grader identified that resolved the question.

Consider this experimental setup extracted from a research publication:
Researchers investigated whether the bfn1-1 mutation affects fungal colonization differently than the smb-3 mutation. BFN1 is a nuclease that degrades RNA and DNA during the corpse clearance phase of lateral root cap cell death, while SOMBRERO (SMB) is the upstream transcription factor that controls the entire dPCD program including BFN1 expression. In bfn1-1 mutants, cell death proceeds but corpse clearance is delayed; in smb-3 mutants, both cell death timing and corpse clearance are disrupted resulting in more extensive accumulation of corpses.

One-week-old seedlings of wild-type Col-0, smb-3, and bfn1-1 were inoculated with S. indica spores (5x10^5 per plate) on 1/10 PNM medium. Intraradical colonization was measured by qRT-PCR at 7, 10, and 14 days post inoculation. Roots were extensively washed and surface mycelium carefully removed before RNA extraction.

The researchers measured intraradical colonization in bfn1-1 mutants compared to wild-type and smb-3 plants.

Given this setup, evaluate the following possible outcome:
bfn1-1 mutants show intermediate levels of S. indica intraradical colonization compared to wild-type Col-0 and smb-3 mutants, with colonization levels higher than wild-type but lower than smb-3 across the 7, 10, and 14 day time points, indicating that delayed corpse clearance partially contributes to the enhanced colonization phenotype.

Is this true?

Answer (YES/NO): NO